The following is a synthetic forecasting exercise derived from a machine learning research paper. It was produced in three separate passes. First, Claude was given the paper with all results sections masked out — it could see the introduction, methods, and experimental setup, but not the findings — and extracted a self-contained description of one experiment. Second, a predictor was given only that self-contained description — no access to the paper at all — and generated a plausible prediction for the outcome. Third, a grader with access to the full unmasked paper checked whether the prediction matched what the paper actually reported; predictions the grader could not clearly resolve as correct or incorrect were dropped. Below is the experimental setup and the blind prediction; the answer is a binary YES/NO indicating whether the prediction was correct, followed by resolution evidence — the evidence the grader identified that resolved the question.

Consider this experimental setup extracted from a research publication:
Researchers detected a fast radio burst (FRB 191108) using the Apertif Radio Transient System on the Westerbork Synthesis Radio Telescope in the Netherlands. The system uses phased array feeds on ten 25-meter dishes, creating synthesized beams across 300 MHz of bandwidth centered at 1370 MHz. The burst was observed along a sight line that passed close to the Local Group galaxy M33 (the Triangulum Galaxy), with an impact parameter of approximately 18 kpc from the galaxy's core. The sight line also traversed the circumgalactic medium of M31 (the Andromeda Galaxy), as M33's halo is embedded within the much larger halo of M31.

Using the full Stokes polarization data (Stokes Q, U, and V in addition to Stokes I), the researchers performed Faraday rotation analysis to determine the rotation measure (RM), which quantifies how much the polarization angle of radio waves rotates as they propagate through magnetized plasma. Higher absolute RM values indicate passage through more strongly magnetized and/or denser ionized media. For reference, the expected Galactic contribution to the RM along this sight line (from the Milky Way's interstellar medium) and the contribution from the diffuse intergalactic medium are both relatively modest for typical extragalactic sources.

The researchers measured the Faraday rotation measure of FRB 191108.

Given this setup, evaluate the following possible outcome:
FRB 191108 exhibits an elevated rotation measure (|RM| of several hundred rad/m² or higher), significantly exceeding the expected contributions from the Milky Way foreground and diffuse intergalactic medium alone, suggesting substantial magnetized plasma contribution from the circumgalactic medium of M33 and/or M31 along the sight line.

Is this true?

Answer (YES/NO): NO